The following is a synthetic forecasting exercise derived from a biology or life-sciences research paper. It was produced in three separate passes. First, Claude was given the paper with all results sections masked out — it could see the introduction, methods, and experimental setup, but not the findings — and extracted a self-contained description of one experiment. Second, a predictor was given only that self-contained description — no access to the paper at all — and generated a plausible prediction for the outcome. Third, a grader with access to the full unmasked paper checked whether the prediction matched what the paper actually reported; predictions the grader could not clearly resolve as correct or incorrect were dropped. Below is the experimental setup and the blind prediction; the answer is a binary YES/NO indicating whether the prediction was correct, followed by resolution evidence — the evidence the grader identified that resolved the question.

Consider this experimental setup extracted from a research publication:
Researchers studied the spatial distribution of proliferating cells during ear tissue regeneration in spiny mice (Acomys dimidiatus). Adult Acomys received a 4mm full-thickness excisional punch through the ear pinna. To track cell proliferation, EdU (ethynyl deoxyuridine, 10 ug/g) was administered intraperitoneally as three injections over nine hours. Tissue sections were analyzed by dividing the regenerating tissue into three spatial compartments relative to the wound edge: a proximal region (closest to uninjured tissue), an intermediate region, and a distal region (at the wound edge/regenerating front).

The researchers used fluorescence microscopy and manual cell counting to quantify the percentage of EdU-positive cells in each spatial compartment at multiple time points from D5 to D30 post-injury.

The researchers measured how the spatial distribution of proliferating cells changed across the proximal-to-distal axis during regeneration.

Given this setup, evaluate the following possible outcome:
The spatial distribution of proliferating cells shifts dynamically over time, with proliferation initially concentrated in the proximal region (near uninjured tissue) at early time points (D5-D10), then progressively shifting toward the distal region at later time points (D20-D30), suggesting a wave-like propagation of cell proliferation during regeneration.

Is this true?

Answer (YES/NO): NO